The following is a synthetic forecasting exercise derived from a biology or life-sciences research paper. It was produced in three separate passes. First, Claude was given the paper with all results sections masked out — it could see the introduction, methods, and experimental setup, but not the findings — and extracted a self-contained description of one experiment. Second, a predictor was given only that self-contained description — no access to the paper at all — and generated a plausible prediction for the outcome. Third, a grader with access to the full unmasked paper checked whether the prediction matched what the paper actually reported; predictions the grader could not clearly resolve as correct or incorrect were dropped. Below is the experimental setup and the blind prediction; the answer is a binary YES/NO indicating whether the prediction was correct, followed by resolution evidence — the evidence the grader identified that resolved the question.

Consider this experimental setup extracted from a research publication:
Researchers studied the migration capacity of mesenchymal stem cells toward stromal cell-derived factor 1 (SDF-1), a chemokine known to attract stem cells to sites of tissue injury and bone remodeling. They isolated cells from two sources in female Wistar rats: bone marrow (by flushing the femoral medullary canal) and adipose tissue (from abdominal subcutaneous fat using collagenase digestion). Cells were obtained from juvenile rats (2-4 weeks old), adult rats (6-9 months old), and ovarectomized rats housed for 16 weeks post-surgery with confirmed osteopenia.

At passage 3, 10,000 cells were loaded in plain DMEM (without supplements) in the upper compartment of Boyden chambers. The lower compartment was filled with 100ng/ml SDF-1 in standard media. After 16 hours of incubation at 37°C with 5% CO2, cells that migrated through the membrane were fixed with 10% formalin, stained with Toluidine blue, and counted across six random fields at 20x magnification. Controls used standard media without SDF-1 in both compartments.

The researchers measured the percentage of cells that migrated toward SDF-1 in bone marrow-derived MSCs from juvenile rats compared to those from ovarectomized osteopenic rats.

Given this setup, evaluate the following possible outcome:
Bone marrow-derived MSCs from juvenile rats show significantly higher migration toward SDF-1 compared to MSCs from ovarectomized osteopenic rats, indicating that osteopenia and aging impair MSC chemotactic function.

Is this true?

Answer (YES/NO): YES